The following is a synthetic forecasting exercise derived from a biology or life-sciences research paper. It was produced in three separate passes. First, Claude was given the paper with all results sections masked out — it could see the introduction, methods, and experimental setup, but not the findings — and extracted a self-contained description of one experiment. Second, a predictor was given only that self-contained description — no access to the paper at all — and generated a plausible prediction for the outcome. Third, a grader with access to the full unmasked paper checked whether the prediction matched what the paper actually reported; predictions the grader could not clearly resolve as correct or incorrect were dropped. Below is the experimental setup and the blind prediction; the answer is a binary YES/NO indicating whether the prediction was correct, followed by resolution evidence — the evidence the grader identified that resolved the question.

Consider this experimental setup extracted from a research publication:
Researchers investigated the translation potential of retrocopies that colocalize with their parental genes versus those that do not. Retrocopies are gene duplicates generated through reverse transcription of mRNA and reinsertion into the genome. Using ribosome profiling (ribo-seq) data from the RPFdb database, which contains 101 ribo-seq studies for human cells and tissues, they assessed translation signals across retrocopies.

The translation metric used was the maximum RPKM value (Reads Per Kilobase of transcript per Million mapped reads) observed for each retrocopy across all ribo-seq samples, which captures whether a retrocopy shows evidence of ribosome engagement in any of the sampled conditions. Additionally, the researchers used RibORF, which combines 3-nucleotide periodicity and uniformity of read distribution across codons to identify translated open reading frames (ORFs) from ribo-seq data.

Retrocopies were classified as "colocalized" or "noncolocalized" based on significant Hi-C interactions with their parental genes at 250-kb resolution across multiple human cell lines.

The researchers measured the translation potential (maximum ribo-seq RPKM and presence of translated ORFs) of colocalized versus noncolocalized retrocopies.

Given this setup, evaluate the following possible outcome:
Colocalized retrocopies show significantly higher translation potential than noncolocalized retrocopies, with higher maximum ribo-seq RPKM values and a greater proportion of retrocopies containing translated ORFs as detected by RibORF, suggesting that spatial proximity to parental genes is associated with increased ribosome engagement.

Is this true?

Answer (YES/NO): NO